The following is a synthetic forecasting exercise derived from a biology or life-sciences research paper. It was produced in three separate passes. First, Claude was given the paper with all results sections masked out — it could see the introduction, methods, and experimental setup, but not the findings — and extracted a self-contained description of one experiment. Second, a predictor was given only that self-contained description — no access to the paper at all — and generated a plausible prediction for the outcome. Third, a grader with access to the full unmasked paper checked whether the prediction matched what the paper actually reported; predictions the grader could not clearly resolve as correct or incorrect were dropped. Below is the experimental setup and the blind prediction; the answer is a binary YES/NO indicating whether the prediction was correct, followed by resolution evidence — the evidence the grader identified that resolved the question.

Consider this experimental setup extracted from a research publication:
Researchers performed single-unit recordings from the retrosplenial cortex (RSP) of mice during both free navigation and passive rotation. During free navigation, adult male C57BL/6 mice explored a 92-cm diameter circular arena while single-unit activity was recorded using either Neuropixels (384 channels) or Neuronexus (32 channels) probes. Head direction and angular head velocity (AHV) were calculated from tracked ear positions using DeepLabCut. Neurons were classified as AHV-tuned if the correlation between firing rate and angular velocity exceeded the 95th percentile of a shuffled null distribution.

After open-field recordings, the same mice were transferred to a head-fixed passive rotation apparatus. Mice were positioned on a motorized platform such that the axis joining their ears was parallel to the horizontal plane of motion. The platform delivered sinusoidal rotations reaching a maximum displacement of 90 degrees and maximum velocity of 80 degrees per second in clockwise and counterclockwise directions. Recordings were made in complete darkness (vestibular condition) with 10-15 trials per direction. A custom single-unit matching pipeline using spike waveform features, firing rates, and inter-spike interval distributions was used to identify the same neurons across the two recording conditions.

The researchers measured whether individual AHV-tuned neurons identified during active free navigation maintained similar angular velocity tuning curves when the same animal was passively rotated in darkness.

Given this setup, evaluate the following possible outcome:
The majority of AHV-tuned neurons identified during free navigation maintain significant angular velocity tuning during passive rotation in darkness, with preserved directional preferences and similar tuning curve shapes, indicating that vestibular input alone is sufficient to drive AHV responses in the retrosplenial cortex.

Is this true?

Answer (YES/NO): NO